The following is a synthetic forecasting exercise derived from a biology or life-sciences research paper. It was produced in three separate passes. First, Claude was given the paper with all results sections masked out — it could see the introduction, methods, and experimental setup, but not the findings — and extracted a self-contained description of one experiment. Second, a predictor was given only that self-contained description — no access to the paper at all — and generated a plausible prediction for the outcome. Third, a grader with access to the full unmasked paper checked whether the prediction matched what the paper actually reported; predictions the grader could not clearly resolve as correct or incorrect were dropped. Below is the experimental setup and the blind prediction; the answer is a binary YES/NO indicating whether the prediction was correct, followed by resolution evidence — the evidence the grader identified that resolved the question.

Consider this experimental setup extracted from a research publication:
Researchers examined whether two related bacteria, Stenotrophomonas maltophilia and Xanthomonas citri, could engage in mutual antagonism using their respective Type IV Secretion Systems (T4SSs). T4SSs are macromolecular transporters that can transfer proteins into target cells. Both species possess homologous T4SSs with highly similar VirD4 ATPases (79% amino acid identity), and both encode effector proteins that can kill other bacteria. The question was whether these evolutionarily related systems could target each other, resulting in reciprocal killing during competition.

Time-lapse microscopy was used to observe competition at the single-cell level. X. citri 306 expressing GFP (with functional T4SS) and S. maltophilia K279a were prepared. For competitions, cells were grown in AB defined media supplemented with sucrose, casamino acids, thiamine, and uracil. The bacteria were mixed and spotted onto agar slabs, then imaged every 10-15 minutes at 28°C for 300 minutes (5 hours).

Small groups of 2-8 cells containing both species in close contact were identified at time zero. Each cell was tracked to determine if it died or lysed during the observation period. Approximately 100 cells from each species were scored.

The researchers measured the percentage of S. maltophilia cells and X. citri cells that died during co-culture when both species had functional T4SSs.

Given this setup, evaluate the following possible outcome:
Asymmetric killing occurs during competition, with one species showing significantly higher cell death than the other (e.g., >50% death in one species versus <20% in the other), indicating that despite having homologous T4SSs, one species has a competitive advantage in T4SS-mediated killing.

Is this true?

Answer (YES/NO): NO